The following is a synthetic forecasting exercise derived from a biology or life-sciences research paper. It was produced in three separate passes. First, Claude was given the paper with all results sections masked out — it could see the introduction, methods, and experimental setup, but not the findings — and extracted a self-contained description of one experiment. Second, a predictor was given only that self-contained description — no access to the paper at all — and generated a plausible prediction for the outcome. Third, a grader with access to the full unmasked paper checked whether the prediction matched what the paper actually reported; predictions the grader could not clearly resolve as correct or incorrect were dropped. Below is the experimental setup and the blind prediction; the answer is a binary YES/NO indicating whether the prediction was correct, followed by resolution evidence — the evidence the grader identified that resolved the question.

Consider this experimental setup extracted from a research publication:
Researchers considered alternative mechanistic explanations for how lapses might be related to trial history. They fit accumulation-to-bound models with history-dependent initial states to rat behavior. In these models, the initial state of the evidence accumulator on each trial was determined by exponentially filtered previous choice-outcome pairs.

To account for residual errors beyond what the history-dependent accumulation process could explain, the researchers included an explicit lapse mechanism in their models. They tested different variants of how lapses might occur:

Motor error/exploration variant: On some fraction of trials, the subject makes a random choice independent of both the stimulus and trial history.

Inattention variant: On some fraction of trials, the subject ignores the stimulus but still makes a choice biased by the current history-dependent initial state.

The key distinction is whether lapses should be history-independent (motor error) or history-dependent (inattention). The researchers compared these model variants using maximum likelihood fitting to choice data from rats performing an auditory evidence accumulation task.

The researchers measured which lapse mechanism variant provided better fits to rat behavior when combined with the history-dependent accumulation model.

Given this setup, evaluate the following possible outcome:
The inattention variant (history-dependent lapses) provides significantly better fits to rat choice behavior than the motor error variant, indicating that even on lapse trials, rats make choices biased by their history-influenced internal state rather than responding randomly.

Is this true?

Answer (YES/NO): NO